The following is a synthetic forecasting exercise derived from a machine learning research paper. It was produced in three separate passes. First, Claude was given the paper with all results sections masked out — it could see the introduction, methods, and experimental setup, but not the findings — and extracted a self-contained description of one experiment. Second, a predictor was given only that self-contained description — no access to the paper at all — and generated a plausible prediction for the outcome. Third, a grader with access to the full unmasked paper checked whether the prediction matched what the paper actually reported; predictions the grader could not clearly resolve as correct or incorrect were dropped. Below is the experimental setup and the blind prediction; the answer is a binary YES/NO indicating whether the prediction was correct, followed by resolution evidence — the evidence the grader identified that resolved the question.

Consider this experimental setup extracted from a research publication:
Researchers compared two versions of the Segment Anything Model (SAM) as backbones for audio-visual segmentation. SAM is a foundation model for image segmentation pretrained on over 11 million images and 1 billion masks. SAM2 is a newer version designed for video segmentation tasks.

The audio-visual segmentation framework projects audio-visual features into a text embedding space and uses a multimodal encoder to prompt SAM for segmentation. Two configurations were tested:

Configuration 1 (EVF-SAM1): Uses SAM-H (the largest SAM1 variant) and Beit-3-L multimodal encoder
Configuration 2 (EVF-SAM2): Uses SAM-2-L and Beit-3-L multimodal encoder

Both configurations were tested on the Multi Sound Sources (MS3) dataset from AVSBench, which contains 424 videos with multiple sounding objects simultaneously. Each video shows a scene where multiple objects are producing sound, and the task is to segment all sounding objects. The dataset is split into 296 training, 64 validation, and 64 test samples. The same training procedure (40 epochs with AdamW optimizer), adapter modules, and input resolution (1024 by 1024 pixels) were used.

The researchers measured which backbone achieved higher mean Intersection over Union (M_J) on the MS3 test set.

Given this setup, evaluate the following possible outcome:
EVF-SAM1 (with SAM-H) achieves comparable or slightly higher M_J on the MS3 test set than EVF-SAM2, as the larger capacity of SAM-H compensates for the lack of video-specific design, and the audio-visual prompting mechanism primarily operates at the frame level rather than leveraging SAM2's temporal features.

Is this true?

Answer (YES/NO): NO